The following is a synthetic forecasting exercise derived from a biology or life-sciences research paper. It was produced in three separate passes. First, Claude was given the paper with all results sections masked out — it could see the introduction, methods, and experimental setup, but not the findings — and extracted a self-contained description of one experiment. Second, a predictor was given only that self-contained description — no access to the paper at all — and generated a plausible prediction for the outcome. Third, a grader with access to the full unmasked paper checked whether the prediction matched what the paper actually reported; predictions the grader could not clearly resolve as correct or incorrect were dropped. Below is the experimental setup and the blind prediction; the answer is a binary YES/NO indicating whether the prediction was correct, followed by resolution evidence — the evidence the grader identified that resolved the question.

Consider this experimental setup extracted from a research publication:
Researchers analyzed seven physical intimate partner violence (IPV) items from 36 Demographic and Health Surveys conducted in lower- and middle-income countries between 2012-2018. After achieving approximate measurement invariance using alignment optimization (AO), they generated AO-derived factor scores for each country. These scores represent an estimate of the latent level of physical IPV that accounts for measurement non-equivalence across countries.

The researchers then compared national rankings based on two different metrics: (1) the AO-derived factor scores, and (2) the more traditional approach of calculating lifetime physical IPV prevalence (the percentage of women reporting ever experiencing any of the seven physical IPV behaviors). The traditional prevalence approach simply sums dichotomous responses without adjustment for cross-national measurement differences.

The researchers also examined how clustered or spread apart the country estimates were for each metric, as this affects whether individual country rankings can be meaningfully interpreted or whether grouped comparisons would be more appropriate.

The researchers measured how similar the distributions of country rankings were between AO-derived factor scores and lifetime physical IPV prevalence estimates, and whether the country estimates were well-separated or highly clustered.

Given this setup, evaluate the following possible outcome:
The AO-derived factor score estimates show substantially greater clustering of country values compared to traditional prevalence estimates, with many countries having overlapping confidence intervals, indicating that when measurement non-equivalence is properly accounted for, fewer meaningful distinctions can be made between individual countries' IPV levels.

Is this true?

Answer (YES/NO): NO